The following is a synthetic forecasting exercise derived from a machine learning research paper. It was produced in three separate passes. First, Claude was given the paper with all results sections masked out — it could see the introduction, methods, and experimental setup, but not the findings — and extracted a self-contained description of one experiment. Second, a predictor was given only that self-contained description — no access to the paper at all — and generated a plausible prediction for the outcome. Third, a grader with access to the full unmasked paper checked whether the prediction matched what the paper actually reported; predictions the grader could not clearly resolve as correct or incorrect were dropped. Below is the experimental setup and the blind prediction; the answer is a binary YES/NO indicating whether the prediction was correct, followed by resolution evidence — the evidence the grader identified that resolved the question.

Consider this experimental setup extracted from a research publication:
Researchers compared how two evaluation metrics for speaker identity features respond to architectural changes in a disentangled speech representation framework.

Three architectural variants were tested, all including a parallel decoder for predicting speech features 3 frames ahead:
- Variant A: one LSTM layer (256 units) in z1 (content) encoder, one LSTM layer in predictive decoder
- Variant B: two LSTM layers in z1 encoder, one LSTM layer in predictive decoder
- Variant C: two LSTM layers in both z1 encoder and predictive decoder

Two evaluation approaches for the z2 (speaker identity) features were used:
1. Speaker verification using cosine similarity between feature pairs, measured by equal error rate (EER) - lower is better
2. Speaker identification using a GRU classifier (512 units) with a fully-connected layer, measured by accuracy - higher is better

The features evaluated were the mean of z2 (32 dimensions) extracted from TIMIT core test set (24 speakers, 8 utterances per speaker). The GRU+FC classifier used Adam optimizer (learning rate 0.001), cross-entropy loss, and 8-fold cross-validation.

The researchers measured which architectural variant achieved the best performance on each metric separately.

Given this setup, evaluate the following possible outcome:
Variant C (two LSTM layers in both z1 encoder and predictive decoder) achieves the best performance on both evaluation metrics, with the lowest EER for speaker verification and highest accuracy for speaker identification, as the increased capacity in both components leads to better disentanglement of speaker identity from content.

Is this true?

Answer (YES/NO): NO